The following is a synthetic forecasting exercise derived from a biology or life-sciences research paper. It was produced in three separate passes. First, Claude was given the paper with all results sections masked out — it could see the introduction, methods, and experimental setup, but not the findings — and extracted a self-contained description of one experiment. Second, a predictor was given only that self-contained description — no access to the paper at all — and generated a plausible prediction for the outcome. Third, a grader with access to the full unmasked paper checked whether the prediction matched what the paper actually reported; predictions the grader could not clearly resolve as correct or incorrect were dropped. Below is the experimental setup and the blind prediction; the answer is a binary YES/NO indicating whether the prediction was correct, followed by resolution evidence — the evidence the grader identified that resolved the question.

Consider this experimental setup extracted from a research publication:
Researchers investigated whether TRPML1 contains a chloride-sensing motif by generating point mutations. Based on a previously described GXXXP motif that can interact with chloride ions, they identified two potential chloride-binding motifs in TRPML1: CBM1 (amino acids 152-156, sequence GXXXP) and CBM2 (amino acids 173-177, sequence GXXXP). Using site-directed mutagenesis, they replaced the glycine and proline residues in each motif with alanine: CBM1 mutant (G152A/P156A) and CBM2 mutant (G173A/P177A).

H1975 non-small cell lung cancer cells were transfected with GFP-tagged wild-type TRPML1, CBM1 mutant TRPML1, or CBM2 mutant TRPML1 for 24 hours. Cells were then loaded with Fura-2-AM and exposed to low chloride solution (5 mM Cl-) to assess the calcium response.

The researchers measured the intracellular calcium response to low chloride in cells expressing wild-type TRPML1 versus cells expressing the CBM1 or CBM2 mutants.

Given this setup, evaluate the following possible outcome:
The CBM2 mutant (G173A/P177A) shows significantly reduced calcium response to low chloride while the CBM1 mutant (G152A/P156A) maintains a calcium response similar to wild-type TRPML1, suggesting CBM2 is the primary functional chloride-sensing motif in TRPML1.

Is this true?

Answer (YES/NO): NO